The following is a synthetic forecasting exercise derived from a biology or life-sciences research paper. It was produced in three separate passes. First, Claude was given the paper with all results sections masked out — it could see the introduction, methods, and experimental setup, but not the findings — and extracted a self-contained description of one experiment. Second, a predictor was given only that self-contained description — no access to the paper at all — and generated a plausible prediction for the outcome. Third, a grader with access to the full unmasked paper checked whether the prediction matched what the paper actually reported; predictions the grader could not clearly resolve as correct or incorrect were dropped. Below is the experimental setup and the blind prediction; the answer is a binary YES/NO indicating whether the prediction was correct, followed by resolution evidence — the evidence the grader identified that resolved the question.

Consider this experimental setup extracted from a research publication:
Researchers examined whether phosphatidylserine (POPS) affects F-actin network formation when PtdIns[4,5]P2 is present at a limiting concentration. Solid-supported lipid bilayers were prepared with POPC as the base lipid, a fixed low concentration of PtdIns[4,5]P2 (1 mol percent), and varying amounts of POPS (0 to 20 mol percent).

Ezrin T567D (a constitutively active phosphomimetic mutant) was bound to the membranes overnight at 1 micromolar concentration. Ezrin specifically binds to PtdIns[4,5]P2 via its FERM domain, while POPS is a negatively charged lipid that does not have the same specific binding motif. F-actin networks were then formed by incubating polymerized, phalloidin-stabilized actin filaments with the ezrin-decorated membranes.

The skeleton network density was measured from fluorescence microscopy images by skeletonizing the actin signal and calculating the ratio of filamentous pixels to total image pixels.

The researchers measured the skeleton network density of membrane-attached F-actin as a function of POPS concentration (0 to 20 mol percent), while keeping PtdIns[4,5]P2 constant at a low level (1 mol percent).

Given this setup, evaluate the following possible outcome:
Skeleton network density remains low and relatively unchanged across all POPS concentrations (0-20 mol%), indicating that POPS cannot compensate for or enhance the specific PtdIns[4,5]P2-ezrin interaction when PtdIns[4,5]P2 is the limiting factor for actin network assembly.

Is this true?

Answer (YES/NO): NO